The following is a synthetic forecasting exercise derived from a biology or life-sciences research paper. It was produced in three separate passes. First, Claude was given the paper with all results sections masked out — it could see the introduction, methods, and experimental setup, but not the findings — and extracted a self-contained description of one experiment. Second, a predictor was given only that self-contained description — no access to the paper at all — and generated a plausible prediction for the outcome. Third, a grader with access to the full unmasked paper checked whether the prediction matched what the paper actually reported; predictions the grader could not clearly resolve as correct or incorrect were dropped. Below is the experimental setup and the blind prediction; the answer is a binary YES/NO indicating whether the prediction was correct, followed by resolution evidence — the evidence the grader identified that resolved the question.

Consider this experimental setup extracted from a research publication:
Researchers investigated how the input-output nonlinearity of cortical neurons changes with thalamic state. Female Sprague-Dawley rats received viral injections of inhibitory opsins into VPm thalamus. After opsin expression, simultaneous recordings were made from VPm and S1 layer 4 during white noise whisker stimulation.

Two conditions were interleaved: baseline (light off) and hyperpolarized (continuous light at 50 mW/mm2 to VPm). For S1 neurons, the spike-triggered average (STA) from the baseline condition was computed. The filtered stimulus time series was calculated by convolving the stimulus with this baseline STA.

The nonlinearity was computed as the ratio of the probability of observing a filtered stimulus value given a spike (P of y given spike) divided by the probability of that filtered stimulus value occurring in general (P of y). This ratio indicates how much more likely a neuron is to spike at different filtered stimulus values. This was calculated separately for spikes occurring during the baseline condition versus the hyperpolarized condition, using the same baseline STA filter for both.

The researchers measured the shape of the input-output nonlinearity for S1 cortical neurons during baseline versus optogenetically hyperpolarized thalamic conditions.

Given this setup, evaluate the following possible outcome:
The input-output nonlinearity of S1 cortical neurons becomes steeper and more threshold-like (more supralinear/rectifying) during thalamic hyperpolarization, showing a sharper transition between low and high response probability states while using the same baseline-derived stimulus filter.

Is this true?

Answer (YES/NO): NO